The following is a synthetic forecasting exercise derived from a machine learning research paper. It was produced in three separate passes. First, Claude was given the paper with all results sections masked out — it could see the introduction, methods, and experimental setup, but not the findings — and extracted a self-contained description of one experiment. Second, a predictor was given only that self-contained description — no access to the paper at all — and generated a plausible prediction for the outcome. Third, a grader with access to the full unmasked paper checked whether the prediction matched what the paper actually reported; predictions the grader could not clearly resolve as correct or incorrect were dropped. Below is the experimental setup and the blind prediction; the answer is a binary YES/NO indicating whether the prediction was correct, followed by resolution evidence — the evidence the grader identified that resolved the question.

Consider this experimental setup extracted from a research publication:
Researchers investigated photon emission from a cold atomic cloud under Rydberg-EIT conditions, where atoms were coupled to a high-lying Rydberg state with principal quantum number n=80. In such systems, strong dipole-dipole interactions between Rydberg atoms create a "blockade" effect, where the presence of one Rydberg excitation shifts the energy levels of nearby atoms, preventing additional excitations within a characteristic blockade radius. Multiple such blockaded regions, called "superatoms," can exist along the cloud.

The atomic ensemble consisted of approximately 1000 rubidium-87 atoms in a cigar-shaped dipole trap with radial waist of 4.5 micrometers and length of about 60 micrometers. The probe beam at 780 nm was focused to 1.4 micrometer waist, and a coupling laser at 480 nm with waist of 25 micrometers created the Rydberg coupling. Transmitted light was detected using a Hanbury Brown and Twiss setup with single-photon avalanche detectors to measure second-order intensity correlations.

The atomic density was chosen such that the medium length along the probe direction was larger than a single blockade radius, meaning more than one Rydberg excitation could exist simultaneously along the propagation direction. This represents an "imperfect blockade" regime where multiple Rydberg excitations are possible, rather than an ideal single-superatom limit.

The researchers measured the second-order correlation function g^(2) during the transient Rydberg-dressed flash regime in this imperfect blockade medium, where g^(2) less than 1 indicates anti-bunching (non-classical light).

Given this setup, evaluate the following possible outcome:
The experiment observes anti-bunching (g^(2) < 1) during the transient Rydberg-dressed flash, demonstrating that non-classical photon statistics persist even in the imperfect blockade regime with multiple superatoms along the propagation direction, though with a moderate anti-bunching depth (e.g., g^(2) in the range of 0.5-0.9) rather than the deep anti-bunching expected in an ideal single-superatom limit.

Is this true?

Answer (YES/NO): NO